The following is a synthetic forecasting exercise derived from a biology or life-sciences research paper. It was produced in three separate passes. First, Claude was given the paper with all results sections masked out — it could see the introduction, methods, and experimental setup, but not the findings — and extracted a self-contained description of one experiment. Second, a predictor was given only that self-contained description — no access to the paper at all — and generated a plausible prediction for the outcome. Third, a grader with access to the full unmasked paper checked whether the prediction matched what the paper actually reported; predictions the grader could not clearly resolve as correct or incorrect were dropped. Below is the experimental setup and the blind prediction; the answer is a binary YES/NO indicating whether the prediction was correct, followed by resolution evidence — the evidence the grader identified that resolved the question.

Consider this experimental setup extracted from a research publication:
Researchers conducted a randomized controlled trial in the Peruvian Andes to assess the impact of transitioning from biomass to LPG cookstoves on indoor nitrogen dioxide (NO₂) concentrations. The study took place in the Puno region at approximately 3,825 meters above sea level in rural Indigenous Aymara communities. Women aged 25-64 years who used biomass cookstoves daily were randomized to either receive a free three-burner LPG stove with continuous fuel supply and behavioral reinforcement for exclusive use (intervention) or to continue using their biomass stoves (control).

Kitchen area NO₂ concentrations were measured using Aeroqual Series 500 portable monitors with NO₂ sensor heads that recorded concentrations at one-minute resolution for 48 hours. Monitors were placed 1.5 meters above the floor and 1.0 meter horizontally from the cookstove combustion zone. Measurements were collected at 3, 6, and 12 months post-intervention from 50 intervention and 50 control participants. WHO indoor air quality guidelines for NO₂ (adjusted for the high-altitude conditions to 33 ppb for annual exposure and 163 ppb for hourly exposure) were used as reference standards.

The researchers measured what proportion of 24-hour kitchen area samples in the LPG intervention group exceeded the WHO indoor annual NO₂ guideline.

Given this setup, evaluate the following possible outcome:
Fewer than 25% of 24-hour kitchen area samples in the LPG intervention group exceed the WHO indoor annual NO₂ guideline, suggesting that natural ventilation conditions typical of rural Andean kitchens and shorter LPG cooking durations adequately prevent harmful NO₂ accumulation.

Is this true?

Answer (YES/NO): NO